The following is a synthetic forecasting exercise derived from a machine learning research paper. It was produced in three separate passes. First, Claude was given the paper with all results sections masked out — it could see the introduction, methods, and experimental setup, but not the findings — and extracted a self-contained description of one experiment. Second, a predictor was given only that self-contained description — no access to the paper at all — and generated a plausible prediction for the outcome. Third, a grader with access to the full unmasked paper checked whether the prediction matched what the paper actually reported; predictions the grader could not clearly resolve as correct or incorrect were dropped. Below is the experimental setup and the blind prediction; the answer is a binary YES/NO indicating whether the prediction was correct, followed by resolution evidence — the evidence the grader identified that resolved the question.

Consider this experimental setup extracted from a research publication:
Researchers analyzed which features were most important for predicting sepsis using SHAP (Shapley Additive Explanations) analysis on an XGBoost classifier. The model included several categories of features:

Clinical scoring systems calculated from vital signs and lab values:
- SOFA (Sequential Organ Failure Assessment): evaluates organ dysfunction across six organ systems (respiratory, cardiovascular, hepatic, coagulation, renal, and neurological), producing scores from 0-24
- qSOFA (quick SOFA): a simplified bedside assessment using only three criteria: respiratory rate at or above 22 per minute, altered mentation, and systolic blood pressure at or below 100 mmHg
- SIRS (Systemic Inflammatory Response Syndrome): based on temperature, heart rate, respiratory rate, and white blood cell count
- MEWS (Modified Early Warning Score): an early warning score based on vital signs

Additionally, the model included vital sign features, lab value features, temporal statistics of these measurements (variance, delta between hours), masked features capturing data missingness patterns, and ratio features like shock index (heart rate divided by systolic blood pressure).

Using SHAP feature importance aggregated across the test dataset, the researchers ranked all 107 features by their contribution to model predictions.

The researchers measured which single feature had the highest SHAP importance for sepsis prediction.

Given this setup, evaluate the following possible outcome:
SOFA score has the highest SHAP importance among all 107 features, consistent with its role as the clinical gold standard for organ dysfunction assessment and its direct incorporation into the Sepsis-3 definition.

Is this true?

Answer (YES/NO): NO